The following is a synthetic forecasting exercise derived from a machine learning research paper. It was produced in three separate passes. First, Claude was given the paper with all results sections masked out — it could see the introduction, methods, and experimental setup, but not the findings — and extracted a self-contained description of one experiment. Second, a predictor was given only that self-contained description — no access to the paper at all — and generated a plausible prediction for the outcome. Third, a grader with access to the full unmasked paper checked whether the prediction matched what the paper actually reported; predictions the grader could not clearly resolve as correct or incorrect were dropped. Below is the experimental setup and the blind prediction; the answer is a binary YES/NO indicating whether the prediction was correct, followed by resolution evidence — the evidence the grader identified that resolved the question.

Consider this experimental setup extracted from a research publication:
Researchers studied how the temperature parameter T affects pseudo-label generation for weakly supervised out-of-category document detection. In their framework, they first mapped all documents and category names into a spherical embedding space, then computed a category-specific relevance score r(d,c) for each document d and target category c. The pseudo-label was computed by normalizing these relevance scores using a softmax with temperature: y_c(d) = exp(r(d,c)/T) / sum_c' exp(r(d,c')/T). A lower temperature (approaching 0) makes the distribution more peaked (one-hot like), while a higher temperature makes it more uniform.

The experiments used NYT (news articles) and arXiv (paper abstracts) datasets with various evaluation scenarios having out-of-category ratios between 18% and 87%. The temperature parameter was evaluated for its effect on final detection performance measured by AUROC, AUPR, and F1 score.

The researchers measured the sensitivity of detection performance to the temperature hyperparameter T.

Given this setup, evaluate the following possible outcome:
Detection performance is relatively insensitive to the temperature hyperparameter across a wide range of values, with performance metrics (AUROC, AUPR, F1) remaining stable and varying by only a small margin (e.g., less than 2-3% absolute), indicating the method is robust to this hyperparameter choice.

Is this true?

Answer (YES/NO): YES